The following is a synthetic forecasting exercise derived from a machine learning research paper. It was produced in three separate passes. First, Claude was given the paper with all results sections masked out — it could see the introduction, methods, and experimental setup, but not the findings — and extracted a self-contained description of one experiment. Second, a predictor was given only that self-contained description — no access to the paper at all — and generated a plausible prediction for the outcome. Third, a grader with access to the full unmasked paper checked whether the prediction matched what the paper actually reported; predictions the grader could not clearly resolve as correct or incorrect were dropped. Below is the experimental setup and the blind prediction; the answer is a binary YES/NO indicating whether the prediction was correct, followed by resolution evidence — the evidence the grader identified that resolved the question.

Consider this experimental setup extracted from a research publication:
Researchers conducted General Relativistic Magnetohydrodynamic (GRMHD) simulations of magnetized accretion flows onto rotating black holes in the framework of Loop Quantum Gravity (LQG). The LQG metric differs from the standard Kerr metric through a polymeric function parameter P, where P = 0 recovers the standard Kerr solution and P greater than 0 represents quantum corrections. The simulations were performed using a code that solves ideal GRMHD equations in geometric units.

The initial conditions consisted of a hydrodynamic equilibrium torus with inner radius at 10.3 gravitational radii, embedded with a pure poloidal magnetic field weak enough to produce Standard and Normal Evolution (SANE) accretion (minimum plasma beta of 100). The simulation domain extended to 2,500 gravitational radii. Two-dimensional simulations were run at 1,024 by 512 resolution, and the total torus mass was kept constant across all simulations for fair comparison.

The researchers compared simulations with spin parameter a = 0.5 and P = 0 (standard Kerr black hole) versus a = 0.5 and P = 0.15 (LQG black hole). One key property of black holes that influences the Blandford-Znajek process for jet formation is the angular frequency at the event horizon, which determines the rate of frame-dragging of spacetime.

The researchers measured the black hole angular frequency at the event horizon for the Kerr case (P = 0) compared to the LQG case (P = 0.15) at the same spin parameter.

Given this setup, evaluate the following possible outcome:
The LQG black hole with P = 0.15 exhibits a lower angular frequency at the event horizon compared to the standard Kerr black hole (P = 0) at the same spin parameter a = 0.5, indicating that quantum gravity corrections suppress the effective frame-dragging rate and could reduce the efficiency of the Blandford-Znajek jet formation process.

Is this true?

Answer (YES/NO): NO